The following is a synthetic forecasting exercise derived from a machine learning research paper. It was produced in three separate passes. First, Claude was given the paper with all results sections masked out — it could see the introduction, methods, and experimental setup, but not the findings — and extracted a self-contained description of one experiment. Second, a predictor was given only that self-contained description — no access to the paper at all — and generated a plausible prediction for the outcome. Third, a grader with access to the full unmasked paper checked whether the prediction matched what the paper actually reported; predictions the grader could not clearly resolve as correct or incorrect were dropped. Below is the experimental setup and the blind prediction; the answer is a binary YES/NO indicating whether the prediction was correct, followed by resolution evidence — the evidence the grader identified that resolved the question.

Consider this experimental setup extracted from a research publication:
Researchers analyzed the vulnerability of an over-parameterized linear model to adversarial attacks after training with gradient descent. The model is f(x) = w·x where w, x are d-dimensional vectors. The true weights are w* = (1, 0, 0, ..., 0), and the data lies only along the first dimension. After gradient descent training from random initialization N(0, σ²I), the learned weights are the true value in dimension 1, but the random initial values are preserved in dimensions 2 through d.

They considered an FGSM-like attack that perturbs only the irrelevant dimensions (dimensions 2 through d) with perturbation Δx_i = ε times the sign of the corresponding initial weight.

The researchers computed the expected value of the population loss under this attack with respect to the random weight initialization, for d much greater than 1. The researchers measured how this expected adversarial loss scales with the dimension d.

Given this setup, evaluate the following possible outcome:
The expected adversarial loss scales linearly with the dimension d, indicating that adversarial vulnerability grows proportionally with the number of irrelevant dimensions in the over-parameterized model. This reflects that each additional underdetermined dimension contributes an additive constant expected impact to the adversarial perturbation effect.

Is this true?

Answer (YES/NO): NO